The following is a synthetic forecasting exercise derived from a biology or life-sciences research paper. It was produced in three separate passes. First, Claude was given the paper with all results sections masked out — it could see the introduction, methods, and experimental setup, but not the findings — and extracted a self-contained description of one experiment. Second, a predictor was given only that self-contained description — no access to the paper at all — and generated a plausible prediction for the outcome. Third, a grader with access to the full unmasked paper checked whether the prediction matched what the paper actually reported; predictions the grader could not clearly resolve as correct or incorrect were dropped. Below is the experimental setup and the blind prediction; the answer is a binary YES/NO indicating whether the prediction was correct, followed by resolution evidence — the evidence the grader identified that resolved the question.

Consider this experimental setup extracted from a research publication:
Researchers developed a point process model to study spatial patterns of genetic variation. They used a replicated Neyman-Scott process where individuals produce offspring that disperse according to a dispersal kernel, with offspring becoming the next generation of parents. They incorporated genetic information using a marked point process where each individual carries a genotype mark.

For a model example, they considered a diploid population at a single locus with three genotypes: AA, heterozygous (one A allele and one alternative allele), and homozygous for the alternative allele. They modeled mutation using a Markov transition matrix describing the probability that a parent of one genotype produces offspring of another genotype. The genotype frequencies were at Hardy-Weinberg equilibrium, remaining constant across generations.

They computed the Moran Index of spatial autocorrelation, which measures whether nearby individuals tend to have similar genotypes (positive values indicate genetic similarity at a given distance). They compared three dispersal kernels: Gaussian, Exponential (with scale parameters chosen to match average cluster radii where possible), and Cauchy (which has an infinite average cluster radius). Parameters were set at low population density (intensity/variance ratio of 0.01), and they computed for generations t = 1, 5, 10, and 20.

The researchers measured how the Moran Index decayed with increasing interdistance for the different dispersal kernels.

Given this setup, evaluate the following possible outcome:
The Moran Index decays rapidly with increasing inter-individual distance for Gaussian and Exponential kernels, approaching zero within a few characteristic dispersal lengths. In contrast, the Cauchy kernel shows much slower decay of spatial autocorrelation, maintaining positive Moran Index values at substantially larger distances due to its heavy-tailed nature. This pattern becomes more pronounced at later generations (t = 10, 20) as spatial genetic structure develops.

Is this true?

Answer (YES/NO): NO